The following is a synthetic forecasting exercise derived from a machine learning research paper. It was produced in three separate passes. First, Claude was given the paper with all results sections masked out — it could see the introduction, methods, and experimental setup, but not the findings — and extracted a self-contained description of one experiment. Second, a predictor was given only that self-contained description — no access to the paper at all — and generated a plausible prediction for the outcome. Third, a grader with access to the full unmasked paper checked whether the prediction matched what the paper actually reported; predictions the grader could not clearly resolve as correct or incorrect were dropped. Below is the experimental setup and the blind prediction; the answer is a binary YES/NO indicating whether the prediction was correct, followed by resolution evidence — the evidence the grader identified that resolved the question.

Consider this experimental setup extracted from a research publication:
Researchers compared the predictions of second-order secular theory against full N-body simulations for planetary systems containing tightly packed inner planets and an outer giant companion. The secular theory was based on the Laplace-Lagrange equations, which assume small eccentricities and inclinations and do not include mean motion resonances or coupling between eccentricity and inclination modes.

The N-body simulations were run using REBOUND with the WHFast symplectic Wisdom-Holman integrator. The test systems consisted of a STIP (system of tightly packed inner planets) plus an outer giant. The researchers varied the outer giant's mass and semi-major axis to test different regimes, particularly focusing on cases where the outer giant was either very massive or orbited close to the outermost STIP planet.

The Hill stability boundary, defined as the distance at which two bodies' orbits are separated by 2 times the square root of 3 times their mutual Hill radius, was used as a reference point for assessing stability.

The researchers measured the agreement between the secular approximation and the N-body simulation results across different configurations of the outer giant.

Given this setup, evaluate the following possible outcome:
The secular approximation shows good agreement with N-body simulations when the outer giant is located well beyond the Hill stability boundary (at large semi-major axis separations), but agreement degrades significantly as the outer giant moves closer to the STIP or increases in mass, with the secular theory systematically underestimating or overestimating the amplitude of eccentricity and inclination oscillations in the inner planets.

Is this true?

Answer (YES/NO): NO